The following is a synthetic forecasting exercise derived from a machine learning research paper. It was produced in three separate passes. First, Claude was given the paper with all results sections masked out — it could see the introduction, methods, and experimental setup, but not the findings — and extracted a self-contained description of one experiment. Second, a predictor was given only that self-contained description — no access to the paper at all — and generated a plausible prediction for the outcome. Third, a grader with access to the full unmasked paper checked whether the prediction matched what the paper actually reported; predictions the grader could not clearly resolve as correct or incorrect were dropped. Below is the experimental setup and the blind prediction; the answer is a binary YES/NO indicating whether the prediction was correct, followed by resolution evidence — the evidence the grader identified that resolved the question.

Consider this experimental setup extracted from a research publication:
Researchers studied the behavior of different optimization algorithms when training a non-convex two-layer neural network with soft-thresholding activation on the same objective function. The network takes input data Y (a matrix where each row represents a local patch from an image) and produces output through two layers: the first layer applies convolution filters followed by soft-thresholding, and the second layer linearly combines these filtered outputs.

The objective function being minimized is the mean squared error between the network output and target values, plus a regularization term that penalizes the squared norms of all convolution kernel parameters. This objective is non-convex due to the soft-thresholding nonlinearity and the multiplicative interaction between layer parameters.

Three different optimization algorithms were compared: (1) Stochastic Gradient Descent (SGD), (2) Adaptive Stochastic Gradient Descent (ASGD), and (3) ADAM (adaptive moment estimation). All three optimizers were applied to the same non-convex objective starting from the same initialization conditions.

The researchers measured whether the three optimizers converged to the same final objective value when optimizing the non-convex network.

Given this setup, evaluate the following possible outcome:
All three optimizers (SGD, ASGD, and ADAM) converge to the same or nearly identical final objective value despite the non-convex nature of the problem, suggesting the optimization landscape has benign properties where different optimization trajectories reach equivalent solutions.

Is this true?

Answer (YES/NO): NO